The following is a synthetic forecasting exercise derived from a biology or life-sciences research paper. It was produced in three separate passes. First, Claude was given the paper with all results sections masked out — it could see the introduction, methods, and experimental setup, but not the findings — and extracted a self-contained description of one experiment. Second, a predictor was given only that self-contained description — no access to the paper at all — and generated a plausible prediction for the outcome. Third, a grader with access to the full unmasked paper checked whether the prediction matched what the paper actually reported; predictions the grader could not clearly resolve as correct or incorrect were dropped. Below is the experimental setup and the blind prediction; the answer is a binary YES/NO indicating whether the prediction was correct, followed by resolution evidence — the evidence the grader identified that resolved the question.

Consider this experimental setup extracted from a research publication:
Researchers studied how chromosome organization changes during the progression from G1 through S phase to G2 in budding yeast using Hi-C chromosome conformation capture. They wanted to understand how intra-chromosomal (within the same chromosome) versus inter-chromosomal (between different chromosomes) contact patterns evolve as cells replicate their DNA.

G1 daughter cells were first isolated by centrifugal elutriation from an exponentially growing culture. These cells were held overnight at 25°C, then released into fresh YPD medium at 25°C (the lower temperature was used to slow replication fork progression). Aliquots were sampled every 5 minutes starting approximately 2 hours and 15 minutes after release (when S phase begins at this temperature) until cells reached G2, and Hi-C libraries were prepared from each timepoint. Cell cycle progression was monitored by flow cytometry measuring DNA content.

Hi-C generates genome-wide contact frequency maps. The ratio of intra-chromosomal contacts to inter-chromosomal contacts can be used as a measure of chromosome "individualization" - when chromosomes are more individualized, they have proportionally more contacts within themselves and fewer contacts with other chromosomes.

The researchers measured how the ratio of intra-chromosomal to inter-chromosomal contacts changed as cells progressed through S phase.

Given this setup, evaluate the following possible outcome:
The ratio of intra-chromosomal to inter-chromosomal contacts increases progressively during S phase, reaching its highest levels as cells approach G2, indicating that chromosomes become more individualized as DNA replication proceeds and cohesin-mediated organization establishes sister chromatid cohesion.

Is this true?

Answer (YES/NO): YES